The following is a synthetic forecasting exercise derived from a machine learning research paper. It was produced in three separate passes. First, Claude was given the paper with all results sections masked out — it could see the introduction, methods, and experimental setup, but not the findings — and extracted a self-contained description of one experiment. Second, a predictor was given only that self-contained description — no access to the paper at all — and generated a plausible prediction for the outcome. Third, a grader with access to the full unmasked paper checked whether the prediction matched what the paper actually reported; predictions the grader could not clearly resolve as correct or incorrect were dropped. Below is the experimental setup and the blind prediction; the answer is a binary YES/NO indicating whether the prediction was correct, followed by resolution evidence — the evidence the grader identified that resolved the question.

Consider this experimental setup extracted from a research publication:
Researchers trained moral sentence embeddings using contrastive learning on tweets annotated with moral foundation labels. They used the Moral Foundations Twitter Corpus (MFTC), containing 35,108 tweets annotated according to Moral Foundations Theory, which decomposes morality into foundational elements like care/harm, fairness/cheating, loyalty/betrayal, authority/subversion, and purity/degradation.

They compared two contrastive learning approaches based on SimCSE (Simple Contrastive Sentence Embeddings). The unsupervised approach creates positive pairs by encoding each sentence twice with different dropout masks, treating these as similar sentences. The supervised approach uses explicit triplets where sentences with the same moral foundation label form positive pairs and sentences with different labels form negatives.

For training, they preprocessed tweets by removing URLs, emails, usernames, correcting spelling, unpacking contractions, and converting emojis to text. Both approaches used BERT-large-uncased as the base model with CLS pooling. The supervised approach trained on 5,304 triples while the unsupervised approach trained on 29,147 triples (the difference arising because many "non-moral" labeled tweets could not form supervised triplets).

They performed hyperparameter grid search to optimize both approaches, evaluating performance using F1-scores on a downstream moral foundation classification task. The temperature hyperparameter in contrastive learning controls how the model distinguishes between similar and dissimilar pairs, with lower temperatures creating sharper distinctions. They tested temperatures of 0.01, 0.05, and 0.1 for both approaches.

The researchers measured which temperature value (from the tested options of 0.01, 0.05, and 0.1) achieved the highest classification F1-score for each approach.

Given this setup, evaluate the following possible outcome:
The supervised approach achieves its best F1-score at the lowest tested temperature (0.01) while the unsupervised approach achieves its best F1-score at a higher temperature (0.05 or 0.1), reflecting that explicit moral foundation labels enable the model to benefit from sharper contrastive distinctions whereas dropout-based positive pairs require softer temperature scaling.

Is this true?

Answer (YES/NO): NO